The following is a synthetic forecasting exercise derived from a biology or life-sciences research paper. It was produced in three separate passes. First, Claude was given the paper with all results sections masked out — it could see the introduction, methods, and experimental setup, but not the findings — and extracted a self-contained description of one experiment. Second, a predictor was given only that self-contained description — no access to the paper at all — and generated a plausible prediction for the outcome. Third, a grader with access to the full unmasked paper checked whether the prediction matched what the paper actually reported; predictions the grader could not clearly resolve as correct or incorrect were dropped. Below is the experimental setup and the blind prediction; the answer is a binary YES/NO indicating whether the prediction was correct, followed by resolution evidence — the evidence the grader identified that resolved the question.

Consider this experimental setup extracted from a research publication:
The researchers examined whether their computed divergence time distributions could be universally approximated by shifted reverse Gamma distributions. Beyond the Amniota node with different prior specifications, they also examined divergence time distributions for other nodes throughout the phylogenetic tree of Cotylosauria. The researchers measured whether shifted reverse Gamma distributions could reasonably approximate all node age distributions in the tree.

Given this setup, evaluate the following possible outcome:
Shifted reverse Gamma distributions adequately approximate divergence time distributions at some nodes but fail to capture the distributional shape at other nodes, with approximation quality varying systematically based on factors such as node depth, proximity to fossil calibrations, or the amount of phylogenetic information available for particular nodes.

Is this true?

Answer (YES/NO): NO